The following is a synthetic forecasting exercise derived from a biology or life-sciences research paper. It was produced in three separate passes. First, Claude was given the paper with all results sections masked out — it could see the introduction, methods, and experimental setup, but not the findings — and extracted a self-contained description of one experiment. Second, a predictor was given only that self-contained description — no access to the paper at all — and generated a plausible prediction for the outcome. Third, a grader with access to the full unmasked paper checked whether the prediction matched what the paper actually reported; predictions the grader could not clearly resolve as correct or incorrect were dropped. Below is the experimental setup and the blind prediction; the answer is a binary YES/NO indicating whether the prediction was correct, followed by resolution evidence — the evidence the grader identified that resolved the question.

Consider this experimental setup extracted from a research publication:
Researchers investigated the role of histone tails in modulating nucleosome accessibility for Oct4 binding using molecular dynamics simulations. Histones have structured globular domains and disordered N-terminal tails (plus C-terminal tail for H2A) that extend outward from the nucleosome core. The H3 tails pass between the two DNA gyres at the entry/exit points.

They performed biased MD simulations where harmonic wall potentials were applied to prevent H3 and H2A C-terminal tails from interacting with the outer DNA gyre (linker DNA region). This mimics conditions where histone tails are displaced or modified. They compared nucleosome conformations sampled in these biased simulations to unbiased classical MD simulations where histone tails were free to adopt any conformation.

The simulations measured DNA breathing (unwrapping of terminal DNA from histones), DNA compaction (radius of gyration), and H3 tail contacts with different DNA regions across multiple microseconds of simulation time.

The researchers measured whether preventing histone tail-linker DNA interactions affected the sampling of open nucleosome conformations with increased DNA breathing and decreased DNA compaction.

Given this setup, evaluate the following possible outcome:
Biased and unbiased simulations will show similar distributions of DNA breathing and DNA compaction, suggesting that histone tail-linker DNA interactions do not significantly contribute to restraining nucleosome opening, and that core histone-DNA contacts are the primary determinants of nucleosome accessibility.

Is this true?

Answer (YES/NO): NO